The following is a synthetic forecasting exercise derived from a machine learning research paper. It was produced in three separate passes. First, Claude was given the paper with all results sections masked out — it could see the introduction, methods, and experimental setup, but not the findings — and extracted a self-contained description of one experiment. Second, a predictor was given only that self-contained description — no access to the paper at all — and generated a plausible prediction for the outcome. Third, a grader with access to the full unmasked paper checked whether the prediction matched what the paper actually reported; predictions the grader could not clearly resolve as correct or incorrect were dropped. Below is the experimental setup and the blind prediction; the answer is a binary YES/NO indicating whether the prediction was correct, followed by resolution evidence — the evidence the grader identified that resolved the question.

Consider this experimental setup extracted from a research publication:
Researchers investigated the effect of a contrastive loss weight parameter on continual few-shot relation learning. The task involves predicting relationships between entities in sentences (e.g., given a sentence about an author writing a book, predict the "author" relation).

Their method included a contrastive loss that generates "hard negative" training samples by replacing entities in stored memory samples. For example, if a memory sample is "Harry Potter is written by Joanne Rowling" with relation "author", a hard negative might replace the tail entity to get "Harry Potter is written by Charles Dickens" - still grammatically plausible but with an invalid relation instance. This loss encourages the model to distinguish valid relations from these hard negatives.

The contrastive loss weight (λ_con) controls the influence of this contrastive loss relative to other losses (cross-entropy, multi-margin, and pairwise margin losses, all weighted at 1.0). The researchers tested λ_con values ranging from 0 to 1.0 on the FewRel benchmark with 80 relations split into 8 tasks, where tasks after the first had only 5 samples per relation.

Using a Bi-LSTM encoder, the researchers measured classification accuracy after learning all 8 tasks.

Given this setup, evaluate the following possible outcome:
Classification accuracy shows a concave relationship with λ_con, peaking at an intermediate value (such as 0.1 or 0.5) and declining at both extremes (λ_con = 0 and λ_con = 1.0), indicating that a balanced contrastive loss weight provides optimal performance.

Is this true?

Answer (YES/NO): NO